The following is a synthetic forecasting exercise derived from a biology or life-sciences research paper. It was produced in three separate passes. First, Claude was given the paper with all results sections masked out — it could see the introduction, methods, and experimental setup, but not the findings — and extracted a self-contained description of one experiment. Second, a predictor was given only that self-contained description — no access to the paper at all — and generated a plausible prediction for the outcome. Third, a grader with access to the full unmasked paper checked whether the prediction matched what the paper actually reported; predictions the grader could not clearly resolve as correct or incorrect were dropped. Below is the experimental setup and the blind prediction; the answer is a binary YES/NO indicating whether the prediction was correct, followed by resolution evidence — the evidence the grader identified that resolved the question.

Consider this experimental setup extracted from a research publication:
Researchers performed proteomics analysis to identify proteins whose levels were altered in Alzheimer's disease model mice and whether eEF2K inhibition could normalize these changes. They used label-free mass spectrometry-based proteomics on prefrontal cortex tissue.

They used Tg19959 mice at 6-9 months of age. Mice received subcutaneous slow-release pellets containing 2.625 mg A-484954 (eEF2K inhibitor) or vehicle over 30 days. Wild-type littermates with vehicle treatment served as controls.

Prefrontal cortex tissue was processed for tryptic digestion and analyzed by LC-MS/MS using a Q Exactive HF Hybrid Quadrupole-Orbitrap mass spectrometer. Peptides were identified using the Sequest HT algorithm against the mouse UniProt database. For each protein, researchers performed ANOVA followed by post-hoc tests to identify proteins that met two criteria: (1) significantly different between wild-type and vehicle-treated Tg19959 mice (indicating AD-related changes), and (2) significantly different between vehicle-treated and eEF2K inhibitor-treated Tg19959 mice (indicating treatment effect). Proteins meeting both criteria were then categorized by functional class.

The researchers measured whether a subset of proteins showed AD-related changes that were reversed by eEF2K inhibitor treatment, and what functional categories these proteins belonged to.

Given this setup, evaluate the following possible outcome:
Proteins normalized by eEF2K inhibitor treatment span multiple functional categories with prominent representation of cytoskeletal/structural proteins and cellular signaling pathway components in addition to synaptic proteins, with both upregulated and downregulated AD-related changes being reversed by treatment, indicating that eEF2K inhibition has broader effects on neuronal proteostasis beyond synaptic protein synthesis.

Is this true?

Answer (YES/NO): YES